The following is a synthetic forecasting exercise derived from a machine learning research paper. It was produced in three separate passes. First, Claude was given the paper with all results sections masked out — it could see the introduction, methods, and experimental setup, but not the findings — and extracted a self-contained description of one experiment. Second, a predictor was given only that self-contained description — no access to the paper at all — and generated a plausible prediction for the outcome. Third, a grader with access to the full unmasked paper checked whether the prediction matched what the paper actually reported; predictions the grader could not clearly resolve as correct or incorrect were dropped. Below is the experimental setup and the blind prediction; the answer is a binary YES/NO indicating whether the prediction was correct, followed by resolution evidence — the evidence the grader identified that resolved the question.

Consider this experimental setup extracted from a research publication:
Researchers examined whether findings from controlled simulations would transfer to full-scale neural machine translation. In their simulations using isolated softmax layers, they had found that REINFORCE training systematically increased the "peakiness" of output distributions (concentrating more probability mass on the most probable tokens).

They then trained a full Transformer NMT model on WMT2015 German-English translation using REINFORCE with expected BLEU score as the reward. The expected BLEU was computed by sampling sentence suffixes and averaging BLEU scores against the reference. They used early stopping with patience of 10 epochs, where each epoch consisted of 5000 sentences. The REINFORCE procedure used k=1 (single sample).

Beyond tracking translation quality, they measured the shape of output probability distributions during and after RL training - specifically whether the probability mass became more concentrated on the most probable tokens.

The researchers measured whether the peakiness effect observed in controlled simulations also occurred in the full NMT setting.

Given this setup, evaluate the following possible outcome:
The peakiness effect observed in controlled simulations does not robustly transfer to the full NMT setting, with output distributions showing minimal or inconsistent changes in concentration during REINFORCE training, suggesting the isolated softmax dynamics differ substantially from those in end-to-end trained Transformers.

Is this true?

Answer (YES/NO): NO